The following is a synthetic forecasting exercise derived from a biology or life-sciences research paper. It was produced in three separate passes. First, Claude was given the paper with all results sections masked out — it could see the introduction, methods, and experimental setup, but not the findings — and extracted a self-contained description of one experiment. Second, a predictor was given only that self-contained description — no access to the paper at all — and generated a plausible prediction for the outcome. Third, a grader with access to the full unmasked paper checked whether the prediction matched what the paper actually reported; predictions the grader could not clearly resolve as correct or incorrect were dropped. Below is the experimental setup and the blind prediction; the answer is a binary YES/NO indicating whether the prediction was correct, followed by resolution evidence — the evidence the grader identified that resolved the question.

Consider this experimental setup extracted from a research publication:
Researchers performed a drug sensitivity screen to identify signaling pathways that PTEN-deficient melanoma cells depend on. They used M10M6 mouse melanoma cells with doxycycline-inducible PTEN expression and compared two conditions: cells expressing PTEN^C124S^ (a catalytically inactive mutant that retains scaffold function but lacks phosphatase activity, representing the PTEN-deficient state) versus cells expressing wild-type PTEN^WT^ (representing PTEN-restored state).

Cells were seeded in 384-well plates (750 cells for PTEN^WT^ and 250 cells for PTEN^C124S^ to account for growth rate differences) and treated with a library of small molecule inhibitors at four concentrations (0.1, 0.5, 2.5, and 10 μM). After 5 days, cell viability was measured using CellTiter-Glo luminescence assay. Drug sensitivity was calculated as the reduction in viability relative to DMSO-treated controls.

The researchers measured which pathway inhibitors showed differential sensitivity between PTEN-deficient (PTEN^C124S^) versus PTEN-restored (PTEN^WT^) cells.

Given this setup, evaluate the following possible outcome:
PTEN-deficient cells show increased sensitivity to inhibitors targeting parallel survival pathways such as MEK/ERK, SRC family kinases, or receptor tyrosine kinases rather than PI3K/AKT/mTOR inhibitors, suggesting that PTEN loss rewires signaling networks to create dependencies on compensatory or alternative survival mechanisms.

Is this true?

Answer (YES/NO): NO